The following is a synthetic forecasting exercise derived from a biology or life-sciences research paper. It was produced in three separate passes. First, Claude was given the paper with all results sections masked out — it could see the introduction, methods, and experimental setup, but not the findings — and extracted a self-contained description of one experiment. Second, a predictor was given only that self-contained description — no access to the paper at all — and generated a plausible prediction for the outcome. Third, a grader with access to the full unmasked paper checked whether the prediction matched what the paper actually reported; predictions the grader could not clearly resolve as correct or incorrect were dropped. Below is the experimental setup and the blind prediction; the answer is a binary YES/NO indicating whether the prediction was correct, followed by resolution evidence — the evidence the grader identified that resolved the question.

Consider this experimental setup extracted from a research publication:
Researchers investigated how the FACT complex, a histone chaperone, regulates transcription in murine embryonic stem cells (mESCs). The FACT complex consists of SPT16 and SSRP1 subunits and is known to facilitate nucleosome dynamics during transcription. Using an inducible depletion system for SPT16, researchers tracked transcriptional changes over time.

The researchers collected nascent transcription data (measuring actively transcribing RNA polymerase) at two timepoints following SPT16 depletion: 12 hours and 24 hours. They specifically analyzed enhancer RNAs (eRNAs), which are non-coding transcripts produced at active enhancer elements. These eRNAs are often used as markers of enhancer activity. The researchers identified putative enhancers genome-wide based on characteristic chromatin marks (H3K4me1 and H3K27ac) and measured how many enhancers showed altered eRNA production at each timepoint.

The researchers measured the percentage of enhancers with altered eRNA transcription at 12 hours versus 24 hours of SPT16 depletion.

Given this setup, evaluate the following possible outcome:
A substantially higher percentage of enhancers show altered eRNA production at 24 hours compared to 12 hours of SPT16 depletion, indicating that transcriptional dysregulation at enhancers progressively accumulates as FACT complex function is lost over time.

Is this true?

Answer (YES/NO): YES